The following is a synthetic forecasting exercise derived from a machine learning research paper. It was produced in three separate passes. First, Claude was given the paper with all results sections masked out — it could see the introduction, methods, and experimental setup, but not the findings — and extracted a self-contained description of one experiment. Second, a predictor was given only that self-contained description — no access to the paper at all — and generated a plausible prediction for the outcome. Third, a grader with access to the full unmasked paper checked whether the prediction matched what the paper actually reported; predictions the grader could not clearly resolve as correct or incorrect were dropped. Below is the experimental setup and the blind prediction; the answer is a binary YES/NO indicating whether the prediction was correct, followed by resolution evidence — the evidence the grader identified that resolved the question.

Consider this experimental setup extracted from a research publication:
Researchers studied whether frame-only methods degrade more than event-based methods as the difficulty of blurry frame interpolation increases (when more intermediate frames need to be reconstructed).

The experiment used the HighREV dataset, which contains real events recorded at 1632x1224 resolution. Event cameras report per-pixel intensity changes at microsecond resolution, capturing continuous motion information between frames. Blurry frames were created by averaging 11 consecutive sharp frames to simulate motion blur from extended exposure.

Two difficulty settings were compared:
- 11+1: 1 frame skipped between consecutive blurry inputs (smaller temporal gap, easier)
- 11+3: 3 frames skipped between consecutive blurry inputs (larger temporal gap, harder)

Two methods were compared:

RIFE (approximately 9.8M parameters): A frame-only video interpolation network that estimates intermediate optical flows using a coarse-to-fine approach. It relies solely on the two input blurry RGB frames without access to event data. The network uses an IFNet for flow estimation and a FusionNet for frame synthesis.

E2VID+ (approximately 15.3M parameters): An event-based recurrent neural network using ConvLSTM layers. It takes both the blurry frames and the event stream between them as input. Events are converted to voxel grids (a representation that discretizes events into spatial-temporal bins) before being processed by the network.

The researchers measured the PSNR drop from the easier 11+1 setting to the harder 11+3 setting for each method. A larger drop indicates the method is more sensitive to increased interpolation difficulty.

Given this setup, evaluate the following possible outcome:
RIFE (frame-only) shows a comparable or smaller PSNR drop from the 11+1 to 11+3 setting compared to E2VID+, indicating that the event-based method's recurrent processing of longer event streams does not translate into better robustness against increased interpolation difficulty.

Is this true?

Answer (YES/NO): NO